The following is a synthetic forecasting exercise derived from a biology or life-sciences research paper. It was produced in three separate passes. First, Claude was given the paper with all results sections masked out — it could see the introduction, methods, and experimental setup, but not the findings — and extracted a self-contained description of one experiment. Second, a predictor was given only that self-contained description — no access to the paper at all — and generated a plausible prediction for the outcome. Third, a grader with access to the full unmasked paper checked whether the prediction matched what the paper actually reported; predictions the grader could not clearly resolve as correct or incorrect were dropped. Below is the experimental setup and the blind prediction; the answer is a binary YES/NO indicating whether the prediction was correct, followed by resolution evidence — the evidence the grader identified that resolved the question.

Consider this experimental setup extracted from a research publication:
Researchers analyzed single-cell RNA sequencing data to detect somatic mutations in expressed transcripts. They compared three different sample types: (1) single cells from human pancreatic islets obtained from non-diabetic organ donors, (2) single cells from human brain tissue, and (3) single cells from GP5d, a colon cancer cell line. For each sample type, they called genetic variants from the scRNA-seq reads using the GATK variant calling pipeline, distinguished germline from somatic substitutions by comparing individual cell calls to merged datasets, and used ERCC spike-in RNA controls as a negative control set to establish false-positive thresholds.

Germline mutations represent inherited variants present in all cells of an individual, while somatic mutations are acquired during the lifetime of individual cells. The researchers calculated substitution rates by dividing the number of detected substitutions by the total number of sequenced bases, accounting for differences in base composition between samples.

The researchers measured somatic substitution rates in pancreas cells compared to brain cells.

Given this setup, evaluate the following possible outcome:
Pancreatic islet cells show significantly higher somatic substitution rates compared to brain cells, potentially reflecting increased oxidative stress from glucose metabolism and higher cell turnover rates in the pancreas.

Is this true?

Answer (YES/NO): YES